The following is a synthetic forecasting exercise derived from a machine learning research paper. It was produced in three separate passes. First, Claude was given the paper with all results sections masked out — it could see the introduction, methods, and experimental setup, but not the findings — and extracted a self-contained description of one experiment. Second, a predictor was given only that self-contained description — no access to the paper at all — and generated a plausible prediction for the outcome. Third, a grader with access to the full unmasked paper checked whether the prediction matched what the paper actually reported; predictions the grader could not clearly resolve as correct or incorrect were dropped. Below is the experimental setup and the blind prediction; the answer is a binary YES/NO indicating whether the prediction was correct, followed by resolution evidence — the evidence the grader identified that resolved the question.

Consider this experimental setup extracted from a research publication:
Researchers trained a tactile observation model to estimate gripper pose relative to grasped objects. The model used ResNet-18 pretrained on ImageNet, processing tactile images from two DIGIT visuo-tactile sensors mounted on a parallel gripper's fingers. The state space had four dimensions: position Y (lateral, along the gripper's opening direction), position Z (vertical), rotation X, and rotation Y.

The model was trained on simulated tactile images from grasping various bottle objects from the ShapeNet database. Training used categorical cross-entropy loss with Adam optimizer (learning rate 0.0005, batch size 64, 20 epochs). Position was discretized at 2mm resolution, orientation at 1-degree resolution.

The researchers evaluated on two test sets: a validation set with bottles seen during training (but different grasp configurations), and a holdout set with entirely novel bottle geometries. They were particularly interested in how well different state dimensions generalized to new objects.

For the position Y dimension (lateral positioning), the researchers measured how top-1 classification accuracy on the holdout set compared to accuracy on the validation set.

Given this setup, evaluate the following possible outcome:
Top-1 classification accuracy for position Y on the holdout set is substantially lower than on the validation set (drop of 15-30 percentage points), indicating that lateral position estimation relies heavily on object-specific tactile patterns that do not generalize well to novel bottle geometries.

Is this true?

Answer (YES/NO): NO